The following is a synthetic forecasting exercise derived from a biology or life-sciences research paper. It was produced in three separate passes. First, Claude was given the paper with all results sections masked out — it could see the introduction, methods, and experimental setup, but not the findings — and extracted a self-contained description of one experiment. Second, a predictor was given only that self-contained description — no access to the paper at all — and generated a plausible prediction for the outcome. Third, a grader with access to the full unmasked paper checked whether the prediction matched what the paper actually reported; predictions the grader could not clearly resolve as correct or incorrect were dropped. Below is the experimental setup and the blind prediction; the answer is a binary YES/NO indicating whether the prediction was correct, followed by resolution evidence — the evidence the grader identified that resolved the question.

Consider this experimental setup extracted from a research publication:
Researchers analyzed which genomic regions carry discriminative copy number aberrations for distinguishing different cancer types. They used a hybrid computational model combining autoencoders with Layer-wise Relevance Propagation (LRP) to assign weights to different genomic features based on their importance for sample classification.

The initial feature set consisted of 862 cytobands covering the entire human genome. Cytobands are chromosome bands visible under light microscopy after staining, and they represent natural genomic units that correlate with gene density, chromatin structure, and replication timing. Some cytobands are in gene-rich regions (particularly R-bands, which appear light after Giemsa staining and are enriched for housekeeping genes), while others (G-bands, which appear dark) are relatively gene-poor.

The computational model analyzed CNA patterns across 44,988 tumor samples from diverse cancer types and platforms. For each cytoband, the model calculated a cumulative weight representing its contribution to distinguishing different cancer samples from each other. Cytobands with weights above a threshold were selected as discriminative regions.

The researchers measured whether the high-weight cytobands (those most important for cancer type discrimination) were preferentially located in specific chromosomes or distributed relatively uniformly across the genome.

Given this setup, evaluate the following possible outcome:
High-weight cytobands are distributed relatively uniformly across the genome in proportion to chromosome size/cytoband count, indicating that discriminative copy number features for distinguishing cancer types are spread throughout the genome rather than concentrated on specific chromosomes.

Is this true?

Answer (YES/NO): NO